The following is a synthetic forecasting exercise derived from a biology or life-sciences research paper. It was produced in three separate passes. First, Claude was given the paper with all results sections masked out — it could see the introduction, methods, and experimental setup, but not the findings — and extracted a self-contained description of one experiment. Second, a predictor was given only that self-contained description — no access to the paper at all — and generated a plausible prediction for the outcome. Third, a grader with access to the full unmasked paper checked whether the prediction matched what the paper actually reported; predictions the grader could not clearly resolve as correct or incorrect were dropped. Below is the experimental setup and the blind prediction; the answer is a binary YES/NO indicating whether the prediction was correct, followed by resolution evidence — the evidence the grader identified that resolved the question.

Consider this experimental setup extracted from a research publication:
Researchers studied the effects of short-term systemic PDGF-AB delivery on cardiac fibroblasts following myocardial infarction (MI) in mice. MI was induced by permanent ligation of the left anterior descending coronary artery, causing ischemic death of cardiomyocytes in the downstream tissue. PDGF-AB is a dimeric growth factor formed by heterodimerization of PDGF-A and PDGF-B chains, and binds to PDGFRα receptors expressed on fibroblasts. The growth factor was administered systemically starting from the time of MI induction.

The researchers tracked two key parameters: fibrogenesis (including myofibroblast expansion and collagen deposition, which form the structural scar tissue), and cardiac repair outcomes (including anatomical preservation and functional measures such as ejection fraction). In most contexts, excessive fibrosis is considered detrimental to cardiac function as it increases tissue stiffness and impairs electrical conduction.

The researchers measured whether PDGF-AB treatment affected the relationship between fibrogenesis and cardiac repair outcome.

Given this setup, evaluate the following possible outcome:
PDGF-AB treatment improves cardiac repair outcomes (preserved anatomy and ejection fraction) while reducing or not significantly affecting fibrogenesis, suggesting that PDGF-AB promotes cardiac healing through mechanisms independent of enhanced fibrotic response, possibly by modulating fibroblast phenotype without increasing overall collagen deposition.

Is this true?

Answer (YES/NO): NO